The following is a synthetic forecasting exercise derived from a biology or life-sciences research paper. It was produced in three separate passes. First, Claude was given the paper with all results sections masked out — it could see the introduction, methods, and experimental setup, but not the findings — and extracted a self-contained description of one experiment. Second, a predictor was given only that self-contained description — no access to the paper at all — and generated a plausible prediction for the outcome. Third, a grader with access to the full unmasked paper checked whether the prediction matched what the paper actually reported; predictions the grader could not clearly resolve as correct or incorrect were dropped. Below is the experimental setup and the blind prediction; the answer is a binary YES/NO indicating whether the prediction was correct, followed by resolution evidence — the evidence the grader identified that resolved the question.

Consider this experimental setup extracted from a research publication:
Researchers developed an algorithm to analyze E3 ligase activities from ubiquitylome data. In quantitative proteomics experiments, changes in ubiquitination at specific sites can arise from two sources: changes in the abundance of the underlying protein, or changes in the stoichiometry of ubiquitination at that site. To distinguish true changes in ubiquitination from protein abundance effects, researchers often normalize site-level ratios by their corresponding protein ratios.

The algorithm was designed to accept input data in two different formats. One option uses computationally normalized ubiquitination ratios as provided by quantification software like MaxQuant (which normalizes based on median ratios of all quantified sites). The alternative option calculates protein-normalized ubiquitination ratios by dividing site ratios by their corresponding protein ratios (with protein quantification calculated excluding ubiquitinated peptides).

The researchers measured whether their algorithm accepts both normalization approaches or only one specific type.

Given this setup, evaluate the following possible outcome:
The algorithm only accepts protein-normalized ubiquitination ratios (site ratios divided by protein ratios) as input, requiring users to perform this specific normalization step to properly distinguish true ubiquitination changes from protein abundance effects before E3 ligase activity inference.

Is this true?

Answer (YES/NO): NO